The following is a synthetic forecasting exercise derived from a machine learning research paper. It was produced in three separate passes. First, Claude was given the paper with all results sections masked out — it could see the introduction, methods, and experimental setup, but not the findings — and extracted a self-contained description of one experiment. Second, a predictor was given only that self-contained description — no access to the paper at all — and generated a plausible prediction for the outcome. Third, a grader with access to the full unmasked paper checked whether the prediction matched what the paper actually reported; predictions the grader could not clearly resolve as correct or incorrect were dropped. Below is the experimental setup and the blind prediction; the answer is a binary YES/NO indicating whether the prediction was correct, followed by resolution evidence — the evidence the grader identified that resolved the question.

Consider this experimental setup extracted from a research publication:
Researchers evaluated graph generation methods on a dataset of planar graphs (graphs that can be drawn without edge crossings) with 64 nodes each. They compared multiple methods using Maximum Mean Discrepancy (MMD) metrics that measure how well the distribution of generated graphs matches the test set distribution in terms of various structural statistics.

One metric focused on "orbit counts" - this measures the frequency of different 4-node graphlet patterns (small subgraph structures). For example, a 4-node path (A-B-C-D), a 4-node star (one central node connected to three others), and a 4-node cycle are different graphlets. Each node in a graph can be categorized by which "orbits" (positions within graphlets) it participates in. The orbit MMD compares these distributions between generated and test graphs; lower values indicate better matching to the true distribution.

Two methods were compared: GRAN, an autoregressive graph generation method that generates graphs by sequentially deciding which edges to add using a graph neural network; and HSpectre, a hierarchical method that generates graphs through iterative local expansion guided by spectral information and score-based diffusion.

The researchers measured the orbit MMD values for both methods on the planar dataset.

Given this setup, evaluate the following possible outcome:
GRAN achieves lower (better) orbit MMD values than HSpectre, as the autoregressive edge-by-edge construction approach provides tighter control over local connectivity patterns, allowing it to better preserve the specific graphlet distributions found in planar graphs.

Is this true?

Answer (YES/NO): YES